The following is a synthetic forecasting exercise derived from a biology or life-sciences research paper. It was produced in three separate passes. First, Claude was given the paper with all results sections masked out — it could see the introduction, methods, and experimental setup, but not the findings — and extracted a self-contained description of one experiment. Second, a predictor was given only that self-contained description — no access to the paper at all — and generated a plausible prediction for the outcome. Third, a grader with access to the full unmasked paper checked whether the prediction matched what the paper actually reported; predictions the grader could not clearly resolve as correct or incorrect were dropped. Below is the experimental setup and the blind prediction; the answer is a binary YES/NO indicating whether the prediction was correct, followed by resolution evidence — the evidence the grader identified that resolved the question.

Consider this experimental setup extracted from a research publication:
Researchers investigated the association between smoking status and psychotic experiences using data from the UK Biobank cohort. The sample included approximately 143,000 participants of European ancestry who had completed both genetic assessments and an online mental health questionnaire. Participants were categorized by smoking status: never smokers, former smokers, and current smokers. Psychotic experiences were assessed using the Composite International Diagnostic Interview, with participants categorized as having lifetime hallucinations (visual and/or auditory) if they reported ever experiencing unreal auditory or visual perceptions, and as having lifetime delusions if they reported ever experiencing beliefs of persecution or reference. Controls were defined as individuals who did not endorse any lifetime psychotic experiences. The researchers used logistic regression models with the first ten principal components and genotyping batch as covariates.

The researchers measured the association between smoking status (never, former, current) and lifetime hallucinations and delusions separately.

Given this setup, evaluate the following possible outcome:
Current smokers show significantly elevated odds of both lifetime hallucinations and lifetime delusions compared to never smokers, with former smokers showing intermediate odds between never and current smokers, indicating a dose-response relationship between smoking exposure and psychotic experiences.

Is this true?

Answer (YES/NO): YES